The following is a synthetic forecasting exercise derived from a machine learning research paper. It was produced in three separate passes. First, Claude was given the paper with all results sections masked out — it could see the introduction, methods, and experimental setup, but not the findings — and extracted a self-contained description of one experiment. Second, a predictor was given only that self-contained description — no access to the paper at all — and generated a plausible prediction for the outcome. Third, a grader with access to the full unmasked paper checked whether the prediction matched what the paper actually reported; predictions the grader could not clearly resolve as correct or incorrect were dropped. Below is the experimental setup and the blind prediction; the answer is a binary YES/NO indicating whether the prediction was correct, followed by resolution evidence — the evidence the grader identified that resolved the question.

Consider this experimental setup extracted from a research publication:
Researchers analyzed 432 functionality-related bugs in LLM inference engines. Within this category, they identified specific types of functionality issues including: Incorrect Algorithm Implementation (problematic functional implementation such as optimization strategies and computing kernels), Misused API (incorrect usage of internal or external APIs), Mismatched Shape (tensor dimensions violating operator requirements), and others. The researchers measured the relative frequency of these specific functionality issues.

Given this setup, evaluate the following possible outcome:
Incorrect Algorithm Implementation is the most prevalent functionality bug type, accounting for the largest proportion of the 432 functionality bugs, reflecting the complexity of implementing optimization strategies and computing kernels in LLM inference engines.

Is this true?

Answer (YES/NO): YES